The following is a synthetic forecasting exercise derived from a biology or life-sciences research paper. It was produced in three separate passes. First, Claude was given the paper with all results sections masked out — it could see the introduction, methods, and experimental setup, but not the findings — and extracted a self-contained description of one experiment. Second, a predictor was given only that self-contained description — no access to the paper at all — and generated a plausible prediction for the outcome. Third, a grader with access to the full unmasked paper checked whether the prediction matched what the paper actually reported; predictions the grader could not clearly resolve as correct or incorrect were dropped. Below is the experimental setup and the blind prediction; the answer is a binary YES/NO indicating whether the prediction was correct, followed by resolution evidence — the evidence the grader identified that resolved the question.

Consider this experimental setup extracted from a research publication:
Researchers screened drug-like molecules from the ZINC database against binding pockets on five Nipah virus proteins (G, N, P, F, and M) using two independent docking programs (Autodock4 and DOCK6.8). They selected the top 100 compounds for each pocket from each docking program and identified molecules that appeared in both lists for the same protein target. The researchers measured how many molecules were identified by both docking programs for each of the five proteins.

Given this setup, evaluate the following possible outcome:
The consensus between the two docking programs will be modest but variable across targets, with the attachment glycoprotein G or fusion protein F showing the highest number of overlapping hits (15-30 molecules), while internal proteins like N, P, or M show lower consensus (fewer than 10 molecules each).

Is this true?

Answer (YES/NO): NO